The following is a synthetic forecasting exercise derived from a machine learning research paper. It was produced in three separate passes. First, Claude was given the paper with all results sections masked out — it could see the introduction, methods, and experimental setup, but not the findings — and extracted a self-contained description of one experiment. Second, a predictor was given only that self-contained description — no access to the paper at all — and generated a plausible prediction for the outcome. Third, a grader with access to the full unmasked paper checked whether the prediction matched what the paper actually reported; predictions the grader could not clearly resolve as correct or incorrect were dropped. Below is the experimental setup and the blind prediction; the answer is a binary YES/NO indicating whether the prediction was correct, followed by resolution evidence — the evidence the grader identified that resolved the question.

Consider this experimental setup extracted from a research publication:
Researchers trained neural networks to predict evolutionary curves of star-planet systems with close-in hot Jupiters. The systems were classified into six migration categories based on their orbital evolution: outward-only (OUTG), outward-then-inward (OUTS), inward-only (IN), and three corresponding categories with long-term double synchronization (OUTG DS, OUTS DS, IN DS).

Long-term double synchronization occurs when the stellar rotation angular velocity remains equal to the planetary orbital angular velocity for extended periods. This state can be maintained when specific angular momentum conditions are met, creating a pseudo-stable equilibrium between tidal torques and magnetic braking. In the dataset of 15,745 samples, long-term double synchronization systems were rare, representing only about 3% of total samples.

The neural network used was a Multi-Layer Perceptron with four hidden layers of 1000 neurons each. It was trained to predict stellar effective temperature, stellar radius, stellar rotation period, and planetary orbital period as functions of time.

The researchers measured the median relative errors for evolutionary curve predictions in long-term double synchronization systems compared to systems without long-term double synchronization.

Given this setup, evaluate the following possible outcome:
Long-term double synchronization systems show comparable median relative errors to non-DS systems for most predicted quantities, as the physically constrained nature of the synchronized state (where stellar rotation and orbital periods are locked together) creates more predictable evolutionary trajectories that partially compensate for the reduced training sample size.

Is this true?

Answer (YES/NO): NO